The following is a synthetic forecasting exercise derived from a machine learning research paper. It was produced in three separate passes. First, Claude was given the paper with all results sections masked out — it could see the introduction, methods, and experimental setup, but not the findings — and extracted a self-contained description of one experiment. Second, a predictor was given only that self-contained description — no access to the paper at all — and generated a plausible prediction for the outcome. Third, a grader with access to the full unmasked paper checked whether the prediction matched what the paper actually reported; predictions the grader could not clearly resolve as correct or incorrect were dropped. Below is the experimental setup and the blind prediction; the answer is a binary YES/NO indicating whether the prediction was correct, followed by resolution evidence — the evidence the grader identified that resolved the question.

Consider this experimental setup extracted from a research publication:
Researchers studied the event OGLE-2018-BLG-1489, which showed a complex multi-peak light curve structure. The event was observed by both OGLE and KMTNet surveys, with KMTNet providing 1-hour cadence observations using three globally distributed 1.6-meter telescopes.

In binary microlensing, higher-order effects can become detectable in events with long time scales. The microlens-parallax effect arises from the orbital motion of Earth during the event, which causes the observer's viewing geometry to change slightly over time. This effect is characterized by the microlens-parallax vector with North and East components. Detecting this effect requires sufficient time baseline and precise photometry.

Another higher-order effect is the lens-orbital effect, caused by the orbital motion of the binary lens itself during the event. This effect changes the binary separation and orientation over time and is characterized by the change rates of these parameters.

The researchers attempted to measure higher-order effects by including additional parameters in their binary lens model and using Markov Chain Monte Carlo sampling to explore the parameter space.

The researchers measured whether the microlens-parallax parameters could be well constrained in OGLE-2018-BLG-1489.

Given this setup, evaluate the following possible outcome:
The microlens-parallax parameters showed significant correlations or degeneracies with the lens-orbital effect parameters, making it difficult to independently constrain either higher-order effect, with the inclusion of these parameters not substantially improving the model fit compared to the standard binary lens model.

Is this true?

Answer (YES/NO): NO